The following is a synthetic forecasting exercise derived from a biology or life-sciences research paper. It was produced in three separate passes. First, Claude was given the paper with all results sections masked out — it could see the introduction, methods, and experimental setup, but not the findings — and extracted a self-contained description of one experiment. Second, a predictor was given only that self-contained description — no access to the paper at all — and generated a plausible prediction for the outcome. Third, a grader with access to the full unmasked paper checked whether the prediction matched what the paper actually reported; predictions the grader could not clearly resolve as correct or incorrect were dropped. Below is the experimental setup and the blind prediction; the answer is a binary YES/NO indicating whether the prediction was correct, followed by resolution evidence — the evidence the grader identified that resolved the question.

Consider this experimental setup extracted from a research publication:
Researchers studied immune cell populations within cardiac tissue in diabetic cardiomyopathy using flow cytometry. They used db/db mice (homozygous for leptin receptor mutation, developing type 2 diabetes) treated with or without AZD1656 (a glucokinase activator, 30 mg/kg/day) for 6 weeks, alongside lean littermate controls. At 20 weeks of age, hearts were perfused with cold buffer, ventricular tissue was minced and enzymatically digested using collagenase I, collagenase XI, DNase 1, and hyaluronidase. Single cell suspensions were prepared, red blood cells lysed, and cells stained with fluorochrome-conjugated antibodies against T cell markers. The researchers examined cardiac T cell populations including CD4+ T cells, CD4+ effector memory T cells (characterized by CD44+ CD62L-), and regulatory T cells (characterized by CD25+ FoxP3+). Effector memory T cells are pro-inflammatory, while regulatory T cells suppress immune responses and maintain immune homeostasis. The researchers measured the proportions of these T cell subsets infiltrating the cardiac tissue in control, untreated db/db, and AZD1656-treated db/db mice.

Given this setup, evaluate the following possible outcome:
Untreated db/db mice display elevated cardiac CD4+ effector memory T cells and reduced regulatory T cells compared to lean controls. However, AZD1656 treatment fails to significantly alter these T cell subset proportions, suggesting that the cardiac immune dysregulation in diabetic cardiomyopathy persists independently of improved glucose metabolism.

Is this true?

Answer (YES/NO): NO